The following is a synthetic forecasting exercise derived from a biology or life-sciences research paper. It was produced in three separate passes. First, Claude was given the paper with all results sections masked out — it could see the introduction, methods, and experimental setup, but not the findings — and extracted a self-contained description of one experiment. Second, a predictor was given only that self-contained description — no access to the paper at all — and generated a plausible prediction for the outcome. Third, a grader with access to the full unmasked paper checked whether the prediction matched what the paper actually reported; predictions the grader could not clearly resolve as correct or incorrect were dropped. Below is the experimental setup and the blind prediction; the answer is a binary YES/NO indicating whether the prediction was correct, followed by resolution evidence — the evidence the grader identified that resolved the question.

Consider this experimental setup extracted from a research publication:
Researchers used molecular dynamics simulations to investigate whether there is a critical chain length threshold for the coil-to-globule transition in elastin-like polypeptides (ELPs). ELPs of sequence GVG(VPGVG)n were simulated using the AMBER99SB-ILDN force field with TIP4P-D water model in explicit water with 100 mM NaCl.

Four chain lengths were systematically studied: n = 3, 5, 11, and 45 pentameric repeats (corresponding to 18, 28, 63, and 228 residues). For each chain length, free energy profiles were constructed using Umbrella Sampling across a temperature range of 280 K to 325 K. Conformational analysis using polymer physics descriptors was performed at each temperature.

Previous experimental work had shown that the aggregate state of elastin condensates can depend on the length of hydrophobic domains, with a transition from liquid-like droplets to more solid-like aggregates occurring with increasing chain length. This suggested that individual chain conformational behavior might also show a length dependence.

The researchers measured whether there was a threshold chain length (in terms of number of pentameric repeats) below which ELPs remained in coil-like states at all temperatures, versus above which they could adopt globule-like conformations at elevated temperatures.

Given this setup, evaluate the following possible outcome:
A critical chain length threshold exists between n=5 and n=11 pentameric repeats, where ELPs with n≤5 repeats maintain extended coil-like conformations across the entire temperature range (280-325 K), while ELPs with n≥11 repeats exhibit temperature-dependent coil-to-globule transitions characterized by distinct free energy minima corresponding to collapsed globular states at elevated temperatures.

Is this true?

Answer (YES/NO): NO